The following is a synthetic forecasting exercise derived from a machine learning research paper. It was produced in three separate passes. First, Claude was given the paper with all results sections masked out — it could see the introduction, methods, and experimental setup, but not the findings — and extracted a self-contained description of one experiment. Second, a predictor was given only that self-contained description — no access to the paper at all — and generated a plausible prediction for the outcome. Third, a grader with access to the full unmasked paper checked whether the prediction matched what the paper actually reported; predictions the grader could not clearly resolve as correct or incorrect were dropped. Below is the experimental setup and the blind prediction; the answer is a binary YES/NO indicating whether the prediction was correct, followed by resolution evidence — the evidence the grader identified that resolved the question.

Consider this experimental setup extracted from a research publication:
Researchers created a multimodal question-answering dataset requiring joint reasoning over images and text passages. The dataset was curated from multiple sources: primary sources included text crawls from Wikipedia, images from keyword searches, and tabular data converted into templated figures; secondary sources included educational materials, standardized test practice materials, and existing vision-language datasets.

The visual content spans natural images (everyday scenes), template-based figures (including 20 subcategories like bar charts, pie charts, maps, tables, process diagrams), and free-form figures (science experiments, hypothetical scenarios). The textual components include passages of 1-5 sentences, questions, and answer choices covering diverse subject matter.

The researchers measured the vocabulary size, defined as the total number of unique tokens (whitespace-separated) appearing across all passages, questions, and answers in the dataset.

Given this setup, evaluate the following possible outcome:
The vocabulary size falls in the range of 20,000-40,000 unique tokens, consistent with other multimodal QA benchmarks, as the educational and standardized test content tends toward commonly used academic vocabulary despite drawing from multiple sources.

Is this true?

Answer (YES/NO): NO